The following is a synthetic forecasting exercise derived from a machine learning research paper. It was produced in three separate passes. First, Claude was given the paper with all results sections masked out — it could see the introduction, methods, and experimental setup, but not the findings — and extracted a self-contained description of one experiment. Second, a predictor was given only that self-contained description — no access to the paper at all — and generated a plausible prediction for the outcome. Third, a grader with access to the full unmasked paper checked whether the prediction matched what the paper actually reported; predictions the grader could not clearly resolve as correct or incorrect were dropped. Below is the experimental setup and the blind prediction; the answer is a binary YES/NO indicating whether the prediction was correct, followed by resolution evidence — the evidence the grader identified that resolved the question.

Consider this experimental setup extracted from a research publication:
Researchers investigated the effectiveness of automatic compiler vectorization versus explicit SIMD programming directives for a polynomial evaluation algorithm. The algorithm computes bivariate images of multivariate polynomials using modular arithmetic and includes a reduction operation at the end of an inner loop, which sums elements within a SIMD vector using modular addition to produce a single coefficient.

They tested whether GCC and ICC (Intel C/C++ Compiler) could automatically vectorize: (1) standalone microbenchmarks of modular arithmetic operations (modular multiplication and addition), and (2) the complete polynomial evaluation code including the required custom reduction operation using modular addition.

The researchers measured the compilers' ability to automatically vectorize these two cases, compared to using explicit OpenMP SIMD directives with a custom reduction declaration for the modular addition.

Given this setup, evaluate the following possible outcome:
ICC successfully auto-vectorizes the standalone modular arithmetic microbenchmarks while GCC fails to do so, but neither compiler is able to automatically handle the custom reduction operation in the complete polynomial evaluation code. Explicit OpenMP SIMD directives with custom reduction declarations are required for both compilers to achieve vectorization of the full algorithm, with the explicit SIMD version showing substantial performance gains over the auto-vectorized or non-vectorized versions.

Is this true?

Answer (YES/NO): NO